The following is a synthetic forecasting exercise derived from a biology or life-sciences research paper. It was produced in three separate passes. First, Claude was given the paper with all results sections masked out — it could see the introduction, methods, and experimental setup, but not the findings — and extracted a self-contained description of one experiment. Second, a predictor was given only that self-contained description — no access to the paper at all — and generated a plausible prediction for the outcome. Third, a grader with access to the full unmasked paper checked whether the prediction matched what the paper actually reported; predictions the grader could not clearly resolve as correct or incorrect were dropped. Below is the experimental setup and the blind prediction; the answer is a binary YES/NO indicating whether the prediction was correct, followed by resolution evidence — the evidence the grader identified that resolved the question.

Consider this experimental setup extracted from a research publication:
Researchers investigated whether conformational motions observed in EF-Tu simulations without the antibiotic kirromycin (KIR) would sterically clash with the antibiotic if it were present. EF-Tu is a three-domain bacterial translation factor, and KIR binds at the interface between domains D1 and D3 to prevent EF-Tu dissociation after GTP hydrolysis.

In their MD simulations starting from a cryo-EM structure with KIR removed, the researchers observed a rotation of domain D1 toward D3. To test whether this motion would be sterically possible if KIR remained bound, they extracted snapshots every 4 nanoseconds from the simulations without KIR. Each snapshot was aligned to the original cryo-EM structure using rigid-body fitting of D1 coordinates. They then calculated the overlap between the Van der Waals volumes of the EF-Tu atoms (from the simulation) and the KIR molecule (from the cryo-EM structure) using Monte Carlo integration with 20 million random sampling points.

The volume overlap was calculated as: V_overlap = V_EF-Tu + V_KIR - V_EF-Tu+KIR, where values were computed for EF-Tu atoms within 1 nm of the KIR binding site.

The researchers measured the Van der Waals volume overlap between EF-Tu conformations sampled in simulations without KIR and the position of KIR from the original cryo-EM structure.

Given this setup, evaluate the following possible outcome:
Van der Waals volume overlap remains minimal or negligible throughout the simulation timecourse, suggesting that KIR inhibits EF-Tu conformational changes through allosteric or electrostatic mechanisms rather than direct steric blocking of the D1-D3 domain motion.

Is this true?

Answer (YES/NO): NO